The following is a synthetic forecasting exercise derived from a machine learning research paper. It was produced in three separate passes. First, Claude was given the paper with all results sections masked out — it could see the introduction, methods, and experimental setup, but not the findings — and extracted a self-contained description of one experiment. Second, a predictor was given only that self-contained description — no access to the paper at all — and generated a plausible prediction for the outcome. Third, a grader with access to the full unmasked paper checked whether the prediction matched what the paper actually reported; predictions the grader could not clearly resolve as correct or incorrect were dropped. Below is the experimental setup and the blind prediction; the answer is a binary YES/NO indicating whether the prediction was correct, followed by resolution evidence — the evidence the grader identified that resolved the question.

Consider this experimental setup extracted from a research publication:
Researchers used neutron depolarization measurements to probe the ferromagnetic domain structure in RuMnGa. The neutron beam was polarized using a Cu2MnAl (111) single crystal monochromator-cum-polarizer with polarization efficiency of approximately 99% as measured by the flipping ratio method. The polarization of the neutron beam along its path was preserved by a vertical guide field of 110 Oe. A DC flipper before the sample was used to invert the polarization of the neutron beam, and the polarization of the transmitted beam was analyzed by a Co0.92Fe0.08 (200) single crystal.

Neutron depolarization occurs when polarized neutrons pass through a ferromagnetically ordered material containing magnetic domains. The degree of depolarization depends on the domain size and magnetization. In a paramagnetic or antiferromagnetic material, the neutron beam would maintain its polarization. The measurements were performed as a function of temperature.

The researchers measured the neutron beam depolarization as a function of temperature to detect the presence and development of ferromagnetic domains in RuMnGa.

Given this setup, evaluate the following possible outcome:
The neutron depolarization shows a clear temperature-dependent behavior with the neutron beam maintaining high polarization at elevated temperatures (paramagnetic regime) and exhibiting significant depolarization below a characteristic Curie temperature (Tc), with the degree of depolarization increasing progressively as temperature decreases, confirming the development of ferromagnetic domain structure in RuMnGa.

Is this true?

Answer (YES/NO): NO